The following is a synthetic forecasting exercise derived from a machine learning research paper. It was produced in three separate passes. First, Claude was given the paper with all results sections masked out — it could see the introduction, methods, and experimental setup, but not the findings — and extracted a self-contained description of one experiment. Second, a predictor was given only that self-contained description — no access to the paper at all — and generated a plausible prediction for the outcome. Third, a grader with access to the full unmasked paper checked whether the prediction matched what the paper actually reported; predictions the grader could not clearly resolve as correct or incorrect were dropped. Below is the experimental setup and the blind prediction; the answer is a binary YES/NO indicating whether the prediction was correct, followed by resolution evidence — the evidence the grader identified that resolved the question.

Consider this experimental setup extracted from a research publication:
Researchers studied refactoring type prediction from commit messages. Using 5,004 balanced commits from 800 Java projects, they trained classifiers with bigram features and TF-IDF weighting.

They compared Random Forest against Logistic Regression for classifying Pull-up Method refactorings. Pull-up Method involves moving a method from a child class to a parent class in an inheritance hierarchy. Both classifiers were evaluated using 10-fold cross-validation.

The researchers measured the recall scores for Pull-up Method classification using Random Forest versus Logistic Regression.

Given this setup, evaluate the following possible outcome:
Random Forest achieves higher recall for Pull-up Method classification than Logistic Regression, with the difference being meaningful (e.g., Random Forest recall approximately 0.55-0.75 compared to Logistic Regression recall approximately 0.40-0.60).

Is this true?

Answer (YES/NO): NO